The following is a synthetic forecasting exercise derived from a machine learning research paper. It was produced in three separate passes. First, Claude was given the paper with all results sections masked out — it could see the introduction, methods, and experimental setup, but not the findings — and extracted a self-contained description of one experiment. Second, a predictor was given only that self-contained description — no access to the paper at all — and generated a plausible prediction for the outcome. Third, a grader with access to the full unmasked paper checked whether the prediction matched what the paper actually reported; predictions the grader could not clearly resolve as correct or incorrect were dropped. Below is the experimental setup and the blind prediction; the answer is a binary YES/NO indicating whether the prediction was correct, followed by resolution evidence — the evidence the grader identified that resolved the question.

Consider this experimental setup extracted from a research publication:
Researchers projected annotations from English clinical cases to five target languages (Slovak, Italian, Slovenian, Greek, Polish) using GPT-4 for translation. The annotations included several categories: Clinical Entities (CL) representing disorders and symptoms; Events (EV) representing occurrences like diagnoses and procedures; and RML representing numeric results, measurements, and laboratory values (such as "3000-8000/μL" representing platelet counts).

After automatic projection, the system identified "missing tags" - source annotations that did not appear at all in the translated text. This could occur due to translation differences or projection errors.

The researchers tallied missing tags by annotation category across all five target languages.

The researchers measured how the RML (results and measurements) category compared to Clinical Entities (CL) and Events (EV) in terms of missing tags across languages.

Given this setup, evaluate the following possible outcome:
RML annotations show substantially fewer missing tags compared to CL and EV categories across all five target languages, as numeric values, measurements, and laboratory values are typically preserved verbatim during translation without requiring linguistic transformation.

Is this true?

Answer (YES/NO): YES